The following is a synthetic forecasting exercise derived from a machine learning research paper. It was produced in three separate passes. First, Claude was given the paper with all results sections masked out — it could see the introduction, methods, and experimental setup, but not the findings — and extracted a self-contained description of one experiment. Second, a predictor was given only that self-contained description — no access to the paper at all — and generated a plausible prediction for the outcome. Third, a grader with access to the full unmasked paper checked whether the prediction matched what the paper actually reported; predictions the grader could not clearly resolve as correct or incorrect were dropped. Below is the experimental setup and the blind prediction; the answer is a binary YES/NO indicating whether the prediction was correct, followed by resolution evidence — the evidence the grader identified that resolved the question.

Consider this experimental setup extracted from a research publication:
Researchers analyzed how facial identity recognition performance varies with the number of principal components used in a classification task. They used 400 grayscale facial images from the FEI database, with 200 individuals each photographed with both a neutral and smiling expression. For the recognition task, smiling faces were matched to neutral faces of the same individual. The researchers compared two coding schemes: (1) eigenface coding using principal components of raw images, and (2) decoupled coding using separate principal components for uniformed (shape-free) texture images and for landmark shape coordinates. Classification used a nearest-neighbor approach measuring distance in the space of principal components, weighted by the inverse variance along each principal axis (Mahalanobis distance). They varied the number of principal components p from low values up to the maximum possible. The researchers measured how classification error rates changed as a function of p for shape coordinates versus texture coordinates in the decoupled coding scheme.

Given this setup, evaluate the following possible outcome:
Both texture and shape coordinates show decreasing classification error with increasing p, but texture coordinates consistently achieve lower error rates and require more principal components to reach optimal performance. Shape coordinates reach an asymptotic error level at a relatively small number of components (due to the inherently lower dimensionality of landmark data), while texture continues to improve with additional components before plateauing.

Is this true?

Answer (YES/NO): NO